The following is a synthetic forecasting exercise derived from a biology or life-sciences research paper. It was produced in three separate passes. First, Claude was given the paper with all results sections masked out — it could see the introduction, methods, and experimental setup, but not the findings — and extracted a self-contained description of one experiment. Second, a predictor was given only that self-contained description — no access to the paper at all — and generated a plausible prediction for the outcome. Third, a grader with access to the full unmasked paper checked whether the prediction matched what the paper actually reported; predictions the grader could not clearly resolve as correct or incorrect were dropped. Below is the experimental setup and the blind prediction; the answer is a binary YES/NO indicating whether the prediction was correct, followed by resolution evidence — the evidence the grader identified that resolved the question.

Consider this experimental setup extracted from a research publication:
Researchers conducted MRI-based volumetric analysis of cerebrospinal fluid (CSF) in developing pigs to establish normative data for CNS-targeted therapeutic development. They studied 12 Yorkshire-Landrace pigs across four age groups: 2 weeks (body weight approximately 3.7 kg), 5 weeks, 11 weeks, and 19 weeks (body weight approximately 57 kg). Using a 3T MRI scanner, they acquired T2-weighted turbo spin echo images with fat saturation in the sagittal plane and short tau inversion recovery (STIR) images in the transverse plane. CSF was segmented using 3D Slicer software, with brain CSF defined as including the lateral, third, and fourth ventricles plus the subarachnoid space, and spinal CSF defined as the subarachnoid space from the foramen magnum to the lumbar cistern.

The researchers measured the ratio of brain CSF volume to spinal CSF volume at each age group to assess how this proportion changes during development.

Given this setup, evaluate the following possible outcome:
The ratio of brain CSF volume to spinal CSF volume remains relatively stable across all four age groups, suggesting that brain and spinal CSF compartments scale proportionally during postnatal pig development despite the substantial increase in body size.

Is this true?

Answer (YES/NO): NO